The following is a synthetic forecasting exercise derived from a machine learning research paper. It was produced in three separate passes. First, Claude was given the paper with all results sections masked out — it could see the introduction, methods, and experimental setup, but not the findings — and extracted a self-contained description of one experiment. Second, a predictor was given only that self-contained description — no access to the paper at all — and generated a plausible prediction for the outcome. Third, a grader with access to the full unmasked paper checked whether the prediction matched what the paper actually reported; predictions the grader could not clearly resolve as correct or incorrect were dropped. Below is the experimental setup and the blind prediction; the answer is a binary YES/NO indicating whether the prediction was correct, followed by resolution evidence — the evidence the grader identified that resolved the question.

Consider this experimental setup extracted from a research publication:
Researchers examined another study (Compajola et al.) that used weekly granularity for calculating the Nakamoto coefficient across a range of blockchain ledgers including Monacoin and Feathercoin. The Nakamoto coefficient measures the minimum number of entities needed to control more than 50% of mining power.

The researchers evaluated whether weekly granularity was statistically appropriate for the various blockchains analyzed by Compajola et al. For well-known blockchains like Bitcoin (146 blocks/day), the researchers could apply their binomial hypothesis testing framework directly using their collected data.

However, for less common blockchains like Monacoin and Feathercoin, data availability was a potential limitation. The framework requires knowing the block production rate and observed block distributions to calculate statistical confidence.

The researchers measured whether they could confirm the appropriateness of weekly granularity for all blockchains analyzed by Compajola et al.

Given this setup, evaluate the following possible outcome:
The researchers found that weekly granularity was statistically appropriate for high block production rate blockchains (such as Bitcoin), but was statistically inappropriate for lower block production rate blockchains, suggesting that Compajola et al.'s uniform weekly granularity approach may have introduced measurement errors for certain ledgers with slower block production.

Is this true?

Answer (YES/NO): NO